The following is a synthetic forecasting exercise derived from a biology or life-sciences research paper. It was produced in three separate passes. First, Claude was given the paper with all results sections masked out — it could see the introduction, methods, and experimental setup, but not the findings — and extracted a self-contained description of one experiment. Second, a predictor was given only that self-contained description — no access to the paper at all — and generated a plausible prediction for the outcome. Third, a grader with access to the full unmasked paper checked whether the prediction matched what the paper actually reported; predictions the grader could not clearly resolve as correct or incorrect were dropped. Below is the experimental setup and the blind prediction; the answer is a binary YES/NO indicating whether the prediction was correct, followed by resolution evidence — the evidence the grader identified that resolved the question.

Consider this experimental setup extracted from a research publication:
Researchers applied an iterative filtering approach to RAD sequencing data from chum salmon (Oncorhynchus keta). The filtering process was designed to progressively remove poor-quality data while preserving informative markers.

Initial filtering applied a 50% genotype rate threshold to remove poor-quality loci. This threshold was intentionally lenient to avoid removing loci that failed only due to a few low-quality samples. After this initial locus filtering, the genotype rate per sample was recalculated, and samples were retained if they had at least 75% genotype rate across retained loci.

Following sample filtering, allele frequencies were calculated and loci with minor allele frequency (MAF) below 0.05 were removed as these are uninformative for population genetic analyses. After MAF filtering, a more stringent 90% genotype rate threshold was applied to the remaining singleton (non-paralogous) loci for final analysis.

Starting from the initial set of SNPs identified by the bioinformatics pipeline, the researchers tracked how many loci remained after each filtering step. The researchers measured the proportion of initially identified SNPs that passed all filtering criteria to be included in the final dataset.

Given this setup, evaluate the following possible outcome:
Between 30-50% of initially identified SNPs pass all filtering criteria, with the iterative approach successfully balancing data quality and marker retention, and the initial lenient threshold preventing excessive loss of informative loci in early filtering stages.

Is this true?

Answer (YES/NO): NO